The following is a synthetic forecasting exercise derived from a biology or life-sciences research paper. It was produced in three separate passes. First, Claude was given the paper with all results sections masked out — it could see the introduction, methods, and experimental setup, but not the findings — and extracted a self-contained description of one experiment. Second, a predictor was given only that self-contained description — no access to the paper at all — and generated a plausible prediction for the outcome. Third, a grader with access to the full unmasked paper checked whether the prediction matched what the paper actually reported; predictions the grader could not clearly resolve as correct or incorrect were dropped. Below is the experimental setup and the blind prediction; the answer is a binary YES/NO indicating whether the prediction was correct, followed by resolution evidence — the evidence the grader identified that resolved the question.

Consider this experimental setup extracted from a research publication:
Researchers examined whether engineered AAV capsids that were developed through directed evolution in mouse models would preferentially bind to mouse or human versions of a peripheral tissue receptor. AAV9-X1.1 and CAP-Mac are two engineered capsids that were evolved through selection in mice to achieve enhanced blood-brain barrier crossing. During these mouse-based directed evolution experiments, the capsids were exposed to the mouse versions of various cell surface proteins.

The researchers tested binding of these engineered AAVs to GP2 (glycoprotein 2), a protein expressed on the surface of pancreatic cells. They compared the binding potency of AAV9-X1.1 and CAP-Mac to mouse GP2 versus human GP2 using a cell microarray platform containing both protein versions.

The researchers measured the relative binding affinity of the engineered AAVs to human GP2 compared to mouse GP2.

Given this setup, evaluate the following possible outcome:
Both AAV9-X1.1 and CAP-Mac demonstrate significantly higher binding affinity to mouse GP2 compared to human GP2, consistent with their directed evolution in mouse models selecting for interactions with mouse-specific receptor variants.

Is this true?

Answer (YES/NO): NO